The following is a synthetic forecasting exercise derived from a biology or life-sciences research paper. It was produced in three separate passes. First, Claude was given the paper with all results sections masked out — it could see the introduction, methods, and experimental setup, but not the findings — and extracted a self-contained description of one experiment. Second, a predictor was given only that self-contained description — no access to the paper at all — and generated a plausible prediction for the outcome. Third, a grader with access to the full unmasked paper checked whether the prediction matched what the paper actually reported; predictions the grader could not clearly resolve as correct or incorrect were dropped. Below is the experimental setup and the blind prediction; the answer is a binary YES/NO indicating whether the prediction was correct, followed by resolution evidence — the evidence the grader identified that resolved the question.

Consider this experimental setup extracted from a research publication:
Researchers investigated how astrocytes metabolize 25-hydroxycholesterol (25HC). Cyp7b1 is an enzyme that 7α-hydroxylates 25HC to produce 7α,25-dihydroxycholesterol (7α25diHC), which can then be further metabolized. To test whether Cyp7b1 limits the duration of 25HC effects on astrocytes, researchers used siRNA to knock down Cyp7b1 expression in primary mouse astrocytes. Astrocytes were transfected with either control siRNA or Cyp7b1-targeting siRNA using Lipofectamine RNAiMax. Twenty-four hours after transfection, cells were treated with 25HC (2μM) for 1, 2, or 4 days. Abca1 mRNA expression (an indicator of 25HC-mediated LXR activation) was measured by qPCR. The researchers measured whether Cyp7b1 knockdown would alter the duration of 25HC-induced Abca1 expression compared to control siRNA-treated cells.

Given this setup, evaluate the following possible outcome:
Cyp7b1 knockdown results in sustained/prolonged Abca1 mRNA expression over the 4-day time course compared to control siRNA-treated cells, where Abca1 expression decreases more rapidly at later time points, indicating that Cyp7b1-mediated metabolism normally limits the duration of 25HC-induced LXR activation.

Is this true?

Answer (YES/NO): YES